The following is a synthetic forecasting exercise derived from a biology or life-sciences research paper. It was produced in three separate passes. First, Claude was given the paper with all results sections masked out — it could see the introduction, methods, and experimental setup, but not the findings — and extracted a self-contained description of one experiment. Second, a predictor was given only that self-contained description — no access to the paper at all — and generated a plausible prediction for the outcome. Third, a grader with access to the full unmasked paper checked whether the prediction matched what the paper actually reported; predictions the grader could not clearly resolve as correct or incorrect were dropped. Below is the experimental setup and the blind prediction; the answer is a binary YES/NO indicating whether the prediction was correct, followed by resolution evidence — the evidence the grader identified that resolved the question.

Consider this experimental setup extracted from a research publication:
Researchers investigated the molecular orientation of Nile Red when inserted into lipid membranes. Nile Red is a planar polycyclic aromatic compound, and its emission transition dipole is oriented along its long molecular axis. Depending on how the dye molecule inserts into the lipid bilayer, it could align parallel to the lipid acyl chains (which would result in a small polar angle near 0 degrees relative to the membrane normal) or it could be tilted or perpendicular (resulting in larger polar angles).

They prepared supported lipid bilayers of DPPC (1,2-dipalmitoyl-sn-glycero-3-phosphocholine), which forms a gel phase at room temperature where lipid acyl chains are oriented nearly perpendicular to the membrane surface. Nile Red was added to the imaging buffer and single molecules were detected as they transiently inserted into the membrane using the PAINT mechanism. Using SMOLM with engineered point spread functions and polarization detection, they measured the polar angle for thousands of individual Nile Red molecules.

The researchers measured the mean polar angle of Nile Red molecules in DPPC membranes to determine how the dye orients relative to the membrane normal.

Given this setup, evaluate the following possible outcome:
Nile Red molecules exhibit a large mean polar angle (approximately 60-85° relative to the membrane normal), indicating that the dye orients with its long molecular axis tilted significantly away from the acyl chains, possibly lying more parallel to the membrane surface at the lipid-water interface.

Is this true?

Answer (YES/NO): NO